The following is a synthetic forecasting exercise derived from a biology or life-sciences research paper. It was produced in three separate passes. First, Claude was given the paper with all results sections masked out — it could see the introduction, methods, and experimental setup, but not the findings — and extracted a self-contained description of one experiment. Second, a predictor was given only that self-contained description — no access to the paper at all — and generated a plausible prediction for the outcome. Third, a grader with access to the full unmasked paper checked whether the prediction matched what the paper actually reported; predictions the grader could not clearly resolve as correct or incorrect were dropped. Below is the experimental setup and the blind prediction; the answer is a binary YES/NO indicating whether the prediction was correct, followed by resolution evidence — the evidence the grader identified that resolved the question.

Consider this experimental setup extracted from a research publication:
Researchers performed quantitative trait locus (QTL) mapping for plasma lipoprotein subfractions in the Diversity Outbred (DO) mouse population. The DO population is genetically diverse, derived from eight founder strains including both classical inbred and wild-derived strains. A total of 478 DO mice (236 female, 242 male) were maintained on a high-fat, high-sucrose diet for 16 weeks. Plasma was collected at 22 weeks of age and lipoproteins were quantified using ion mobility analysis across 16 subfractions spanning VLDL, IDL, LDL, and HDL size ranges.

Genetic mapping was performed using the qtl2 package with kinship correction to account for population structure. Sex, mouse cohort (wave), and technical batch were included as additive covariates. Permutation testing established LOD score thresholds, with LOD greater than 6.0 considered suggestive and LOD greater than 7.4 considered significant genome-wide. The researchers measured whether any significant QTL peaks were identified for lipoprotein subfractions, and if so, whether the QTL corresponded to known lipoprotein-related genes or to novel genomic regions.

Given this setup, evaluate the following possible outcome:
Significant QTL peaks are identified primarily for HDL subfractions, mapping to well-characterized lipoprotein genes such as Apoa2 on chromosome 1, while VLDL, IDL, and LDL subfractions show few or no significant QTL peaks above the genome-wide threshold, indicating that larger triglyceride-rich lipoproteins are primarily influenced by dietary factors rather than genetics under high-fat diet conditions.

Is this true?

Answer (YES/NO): NO